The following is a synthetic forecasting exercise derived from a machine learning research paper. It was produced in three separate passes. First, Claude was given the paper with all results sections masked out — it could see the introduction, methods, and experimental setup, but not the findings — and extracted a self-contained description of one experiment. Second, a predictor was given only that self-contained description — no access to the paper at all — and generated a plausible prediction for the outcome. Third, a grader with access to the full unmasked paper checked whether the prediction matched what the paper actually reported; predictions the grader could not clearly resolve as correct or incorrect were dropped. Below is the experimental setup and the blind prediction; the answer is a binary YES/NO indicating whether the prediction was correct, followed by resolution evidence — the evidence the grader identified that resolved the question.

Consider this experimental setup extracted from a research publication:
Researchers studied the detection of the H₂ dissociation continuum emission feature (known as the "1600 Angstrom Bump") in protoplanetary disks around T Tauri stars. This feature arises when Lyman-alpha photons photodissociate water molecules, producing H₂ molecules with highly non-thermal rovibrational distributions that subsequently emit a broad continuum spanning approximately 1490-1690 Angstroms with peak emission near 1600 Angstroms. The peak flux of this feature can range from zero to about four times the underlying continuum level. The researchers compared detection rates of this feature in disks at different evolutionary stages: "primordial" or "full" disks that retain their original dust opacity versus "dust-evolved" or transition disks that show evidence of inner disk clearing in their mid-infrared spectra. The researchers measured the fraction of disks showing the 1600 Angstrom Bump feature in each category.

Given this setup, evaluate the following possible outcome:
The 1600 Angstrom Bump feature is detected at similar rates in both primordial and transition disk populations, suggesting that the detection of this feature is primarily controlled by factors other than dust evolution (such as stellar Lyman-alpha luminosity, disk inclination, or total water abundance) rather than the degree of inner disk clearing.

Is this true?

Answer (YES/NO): NO